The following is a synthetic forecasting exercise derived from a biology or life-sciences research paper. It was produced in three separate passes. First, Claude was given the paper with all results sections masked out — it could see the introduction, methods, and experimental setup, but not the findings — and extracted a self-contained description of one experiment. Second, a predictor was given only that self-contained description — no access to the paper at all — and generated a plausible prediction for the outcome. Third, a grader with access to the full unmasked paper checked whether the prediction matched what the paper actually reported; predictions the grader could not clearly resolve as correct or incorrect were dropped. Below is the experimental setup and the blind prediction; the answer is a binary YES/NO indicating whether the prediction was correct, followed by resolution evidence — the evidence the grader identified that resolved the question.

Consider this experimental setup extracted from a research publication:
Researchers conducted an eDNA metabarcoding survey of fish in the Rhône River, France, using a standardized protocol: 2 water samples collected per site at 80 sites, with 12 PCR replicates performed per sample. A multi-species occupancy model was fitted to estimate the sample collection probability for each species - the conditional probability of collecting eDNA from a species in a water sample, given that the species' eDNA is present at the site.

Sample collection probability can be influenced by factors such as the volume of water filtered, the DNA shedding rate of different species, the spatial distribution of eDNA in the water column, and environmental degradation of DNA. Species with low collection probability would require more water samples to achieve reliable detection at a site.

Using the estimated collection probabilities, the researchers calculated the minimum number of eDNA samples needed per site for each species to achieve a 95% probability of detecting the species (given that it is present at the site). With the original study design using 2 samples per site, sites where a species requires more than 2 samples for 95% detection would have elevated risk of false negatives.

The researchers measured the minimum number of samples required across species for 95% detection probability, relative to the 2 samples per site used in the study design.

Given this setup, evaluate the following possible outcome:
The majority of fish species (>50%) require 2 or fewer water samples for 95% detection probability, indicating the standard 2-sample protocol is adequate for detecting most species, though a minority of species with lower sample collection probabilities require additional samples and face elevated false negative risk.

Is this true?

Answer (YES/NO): YES